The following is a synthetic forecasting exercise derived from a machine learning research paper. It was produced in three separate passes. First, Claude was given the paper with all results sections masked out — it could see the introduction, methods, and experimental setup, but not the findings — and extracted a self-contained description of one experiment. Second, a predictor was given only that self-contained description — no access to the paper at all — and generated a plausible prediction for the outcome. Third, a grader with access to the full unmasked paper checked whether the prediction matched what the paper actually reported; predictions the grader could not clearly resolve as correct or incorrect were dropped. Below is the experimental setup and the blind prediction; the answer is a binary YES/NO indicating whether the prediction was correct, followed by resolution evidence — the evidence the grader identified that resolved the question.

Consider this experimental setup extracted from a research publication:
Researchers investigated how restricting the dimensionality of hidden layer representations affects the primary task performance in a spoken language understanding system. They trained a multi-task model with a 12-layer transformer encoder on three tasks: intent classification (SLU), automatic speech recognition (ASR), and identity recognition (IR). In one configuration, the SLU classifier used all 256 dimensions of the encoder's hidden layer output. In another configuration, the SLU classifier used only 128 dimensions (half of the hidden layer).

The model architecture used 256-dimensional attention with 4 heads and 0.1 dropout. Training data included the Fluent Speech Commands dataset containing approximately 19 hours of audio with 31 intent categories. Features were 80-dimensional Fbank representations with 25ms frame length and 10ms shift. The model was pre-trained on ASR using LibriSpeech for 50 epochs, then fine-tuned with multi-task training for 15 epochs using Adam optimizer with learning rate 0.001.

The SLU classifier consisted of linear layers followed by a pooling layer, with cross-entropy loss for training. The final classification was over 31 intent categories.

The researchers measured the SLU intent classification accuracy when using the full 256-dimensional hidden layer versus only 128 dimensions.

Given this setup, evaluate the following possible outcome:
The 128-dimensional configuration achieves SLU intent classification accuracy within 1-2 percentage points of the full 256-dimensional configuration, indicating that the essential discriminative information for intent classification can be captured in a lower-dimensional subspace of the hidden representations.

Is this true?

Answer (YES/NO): YES